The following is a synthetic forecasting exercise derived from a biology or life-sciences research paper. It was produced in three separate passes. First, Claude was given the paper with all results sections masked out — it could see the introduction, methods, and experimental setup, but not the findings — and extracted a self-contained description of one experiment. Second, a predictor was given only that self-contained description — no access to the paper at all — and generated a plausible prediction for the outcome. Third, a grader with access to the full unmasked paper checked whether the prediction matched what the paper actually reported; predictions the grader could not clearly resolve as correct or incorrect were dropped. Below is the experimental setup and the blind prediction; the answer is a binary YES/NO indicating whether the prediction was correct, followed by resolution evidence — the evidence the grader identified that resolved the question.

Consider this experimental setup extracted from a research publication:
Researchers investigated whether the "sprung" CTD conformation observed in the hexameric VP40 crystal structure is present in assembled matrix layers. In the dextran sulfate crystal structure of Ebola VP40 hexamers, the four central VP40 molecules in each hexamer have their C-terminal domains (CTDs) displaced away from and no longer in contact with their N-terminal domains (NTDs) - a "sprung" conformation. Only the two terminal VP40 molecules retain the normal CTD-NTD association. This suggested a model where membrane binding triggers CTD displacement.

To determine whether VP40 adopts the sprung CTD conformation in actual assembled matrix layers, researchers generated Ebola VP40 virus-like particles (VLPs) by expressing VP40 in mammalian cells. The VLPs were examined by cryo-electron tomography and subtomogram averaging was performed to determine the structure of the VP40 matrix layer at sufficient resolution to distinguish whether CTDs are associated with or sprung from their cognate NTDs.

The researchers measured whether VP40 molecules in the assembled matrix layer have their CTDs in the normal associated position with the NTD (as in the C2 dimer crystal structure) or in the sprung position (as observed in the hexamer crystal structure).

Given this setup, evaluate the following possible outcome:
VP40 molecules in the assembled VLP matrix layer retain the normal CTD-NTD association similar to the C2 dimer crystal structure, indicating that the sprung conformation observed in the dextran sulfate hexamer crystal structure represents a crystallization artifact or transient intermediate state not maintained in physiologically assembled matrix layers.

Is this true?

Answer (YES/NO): YES